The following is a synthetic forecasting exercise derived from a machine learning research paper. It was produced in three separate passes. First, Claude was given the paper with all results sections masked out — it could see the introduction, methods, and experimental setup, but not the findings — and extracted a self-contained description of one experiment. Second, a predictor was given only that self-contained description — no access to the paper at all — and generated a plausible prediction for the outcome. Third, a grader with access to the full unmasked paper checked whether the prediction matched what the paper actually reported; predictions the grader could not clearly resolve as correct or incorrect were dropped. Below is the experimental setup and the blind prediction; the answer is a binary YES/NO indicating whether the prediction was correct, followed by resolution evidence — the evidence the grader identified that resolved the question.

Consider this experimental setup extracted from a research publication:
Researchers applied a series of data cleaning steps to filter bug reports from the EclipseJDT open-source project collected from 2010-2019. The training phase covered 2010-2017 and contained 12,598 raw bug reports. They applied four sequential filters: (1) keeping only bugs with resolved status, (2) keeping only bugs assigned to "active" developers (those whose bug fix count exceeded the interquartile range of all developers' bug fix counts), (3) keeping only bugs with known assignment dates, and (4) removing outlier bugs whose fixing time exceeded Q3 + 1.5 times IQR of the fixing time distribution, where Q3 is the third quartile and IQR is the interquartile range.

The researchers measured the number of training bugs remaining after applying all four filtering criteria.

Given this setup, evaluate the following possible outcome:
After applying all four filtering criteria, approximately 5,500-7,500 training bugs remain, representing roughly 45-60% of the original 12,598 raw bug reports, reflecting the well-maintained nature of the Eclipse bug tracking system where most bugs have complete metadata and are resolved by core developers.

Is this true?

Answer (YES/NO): NO